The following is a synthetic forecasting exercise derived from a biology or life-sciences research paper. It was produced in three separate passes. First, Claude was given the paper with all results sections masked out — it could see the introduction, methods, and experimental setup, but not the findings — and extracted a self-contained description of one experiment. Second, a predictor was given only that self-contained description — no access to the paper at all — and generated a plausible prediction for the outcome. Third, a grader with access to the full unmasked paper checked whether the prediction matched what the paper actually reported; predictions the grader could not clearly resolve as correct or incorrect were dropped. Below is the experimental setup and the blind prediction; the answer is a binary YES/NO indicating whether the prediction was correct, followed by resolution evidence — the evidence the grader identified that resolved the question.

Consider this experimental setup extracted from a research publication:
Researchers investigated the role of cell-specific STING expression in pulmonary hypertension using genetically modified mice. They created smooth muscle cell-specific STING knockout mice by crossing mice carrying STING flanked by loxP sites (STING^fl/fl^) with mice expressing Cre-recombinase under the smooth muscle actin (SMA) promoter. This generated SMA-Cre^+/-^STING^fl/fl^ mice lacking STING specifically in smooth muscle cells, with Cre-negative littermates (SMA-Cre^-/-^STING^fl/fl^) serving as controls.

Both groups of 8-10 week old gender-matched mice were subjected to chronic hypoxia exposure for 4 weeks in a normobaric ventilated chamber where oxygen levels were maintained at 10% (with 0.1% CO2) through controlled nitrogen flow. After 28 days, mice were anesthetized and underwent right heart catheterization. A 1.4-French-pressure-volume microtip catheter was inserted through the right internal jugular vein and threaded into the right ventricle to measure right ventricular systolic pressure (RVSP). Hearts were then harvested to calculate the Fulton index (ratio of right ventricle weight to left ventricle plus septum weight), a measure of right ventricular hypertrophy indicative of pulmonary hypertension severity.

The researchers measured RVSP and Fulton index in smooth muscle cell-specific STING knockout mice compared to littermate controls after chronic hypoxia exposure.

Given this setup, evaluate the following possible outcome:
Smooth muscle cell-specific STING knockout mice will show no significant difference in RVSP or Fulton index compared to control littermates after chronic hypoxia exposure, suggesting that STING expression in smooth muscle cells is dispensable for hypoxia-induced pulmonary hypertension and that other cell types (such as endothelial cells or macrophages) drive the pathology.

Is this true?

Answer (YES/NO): NO